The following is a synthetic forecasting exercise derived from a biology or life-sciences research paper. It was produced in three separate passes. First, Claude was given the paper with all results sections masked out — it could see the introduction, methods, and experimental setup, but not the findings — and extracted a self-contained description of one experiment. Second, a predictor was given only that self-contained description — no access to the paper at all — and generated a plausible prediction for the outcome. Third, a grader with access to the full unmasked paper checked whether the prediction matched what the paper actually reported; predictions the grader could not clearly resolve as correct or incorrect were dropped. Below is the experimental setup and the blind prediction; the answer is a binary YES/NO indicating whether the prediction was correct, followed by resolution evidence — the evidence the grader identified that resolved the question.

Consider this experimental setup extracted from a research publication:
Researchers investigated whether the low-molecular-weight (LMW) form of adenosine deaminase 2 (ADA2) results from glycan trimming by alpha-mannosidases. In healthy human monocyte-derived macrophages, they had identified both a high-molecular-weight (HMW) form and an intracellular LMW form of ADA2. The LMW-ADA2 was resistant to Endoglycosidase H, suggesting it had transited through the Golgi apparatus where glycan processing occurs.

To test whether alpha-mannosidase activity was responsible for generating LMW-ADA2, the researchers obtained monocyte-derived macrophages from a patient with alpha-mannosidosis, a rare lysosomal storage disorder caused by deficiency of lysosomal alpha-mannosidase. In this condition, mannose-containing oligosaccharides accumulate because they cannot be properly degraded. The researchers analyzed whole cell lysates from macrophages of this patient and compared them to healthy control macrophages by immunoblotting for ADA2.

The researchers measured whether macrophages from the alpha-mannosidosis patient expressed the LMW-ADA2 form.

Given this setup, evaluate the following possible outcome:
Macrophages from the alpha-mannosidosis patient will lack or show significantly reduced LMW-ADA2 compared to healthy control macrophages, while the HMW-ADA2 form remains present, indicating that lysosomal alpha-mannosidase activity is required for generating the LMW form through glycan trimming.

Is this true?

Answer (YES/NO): NO